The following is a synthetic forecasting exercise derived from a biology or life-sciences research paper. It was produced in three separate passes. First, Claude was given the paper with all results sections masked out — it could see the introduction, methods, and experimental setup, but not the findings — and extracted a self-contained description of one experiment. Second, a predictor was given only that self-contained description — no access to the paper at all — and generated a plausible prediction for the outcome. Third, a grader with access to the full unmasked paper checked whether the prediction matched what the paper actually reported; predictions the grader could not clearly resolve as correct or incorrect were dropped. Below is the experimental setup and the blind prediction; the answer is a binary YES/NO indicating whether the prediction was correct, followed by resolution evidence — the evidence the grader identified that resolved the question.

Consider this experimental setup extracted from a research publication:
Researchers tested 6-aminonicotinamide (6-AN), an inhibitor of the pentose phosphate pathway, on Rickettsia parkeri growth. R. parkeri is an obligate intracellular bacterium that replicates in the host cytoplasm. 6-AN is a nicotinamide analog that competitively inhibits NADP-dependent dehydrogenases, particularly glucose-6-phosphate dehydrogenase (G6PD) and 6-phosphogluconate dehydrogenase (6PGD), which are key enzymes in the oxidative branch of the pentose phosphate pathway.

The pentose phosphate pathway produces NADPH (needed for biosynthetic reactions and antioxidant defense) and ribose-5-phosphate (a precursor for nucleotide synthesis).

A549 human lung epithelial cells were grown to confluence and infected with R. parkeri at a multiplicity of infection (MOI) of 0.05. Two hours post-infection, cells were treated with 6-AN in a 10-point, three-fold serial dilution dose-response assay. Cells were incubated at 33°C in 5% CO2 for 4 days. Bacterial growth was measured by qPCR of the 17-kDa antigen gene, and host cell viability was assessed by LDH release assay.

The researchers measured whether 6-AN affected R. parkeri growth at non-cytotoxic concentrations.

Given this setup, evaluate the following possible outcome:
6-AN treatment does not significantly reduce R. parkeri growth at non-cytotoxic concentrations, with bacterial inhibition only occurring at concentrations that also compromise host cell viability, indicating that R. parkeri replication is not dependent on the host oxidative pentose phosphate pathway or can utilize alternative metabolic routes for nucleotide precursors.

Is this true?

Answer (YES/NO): NO